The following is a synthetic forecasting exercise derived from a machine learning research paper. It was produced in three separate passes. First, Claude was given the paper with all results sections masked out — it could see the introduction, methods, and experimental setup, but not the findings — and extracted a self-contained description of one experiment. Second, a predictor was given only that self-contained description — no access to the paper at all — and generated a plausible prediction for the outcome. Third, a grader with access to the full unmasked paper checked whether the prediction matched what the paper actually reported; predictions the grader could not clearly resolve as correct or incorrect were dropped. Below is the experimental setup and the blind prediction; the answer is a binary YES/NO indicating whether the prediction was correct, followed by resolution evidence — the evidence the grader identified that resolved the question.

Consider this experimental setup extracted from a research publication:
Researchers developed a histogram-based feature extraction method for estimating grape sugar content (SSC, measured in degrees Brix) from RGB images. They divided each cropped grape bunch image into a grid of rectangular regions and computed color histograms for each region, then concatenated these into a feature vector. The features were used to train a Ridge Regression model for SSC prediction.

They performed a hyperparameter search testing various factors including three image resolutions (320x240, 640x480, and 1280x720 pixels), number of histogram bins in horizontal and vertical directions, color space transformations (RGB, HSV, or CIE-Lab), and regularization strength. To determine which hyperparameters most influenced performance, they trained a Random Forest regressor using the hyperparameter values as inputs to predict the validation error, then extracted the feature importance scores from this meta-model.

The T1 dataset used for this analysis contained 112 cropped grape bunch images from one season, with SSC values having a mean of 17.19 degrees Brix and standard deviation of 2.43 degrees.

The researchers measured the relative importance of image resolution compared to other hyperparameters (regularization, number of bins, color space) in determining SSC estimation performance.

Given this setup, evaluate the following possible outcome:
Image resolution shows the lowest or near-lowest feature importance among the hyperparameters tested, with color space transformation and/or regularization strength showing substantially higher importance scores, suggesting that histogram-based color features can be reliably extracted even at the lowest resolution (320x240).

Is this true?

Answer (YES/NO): YES